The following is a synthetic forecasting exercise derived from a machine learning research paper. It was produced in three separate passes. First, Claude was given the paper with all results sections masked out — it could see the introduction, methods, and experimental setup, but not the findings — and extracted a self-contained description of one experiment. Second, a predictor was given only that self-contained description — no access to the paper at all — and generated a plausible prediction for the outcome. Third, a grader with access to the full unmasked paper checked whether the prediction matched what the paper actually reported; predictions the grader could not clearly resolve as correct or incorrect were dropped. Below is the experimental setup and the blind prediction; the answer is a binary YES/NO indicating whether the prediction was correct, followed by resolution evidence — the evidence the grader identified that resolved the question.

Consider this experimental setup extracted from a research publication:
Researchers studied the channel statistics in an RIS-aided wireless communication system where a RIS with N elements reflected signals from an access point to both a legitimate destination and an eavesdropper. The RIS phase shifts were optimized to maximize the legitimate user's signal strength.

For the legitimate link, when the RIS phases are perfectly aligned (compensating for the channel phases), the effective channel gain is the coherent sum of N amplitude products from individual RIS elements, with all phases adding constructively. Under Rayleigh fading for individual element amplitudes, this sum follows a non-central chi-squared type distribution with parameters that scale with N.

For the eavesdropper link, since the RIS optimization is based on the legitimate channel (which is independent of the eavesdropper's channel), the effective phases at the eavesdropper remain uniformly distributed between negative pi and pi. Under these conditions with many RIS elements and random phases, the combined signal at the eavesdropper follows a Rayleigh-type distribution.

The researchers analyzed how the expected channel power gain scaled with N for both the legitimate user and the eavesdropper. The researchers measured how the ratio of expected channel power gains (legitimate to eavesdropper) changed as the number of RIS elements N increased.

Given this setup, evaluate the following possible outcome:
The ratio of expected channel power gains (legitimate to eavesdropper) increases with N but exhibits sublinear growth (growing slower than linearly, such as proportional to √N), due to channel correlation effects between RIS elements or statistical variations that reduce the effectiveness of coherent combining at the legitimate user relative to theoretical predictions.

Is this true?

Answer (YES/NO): NO